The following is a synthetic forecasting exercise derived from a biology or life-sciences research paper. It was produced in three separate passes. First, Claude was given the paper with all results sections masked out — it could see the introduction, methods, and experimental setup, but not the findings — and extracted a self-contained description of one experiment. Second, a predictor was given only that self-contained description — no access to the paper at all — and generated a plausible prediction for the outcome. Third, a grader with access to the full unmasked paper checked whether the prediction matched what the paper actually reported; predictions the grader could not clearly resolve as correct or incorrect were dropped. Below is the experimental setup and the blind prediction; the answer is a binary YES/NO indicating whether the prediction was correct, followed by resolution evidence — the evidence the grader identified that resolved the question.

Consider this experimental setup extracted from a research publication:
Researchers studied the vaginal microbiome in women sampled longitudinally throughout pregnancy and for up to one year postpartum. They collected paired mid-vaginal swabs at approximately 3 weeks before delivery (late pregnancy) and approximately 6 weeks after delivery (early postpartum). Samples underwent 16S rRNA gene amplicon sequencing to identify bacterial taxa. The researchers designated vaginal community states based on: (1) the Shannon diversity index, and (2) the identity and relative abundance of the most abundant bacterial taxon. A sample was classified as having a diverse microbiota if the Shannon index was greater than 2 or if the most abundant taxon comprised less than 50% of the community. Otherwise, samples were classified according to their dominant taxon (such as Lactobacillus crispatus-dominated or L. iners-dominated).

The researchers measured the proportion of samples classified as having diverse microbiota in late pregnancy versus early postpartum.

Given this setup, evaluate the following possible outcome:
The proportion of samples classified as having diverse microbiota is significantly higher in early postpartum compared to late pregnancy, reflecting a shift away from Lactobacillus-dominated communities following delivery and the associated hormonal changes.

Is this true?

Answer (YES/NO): YES